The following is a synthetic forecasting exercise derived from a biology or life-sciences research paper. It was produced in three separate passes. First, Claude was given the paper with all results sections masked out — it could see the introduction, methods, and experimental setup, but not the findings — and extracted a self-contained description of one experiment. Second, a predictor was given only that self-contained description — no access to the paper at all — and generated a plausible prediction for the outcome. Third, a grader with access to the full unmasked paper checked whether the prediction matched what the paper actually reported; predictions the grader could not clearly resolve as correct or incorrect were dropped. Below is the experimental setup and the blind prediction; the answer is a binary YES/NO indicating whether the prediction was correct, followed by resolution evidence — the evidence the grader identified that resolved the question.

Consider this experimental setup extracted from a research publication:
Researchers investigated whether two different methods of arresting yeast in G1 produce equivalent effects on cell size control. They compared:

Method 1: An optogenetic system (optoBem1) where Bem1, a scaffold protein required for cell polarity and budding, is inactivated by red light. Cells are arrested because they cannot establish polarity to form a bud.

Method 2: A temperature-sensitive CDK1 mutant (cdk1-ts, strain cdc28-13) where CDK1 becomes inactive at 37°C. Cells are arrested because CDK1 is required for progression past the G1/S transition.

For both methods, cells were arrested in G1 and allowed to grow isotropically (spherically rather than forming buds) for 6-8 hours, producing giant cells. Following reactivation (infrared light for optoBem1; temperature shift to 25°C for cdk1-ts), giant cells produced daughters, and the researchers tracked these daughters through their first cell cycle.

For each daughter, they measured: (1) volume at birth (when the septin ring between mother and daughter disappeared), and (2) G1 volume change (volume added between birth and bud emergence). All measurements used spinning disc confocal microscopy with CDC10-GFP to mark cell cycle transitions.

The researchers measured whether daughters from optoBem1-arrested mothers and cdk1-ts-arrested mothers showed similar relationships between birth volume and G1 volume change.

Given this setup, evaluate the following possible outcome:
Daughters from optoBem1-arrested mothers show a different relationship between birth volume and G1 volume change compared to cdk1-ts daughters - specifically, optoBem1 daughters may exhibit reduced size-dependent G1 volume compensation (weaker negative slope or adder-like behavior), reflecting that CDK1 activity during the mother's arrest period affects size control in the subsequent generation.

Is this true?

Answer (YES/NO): NO